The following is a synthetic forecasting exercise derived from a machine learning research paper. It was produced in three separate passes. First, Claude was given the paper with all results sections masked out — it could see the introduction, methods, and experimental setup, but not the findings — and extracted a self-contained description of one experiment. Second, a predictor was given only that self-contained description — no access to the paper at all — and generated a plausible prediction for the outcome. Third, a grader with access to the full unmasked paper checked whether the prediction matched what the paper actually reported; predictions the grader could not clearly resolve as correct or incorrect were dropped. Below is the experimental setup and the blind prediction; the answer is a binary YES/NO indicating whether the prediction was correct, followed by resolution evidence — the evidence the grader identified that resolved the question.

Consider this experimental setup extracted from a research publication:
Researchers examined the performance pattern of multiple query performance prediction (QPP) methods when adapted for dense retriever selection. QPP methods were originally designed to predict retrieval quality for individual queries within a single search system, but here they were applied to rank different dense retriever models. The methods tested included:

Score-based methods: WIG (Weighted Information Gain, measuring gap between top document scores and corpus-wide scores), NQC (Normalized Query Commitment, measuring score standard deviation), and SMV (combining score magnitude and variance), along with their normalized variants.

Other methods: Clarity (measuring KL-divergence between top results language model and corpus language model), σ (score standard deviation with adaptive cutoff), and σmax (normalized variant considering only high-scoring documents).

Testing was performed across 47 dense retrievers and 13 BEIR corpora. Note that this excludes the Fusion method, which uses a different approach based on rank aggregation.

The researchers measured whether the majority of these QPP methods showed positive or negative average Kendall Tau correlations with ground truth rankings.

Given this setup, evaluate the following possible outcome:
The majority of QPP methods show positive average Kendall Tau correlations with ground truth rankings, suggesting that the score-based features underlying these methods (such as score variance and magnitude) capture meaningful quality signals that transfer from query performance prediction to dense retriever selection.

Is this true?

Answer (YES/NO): NO